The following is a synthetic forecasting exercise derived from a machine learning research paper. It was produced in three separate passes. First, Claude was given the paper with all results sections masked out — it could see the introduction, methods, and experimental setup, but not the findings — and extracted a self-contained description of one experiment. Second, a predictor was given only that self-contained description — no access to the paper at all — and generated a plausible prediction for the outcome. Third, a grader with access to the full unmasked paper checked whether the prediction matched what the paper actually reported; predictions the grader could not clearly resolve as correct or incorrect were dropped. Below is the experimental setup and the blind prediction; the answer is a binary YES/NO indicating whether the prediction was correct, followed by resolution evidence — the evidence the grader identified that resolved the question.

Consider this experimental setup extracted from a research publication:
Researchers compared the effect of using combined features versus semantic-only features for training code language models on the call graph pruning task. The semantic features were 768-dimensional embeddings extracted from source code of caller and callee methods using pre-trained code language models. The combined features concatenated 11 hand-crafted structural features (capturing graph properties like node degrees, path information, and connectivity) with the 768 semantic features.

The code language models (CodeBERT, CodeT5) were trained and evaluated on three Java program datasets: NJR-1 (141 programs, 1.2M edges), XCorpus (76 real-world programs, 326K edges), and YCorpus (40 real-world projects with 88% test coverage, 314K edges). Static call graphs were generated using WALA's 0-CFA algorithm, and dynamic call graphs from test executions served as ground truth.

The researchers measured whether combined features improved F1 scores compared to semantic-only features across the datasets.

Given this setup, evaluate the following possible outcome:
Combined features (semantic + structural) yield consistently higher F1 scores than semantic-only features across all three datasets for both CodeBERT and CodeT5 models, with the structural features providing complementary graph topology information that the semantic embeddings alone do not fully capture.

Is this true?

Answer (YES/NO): NO